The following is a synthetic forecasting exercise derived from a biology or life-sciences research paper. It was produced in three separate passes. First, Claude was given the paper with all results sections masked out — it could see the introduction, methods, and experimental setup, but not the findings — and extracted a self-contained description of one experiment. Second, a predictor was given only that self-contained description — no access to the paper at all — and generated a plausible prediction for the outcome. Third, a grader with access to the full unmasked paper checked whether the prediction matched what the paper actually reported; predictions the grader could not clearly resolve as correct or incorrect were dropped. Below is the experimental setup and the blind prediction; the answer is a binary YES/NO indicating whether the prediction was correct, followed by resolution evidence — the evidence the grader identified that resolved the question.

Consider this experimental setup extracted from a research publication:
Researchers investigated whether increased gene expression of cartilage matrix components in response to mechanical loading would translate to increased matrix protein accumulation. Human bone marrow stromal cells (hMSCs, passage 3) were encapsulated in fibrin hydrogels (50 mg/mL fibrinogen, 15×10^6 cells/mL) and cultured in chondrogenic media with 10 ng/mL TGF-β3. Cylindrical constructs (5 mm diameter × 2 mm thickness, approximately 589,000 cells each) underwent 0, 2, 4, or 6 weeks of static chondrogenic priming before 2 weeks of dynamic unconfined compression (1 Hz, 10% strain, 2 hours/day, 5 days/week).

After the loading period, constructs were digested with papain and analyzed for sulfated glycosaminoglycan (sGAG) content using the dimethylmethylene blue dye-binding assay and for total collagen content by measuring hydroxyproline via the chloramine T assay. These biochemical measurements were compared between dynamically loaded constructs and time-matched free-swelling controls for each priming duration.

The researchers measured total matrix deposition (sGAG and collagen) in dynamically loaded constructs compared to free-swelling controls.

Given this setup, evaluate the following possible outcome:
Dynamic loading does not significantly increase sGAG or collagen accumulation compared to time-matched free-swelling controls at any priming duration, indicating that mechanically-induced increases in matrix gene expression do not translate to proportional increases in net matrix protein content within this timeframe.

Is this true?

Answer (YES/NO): YES